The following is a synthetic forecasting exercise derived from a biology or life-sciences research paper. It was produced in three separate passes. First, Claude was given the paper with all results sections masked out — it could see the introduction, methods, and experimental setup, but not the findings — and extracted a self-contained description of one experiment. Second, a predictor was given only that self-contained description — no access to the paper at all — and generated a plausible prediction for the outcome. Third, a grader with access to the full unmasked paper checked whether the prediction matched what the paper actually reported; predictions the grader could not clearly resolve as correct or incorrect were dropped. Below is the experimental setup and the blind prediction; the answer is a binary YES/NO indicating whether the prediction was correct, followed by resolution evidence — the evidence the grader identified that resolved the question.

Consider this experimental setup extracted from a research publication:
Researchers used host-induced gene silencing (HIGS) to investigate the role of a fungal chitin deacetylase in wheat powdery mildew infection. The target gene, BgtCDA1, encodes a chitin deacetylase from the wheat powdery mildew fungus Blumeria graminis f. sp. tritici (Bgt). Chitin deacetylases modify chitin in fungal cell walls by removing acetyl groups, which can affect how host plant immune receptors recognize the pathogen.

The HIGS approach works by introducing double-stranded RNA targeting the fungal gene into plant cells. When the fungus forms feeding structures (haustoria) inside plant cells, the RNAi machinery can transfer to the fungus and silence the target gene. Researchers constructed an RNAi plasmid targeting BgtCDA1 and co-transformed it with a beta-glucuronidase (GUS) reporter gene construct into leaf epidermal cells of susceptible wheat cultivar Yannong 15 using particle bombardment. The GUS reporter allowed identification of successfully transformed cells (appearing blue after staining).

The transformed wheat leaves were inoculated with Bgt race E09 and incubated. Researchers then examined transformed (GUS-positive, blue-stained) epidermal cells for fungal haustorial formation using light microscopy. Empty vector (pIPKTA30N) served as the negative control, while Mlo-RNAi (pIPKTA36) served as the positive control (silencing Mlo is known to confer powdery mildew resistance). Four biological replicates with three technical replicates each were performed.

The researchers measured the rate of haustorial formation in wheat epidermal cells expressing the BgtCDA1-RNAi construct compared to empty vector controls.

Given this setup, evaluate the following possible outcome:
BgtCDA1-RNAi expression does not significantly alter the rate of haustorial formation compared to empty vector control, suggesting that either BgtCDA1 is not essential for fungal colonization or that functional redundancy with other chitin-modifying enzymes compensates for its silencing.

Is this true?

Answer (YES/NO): NO